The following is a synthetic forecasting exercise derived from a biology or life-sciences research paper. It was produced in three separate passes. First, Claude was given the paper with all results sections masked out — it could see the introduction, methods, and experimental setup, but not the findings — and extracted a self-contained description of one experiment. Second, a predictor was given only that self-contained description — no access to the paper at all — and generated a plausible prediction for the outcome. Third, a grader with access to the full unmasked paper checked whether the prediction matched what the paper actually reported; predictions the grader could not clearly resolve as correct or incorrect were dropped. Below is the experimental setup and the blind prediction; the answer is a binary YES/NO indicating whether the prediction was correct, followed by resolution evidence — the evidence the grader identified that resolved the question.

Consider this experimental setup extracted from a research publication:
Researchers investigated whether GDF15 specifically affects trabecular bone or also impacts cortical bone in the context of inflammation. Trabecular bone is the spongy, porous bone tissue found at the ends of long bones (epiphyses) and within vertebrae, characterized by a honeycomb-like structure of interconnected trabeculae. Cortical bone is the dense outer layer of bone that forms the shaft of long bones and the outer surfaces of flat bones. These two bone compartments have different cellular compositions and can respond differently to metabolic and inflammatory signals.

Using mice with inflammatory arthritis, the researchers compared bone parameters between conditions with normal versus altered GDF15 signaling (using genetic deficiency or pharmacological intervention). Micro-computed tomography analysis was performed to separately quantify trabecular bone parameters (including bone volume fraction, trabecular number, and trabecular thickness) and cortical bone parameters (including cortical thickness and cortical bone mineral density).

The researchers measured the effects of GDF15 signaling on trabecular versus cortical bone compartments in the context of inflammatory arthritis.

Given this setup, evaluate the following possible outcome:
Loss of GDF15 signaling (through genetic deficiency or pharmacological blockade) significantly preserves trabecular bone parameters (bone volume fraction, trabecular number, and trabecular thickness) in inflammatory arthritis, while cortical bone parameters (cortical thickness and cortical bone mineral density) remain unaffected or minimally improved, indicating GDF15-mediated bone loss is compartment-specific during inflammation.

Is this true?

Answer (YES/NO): YES